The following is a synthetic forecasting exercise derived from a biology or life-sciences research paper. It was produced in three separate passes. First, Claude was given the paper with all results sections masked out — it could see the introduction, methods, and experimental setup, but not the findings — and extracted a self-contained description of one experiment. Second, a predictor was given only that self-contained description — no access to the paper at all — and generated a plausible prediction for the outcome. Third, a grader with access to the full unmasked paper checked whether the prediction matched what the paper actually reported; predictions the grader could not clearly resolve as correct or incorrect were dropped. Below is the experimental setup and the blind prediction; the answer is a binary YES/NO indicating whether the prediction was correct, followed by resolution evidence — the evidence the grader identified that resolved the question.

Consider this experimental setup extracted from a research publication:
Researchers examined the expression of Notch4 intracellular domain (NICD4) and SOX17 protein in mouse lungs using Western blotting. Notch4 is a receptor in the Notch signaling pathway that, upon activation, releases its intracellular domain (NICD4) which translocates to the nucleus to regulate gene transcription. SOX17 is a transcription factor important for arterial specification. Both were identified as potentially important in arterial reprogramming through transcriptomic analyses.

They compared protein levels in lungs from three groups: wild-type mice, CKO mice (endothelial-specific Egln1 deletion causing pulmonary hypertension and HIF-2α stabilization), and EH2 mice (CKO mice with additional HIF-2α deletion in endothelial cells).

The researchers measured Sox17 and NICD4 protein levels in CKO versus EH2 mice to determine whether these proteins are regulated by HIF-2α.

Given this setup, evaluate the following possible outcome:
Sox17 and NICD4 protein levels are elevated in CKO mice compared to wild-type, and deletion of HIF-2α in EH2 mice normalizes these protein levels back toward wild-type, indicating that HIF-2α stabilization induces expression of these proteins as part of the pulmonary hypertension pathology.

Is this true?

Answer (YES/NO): YES